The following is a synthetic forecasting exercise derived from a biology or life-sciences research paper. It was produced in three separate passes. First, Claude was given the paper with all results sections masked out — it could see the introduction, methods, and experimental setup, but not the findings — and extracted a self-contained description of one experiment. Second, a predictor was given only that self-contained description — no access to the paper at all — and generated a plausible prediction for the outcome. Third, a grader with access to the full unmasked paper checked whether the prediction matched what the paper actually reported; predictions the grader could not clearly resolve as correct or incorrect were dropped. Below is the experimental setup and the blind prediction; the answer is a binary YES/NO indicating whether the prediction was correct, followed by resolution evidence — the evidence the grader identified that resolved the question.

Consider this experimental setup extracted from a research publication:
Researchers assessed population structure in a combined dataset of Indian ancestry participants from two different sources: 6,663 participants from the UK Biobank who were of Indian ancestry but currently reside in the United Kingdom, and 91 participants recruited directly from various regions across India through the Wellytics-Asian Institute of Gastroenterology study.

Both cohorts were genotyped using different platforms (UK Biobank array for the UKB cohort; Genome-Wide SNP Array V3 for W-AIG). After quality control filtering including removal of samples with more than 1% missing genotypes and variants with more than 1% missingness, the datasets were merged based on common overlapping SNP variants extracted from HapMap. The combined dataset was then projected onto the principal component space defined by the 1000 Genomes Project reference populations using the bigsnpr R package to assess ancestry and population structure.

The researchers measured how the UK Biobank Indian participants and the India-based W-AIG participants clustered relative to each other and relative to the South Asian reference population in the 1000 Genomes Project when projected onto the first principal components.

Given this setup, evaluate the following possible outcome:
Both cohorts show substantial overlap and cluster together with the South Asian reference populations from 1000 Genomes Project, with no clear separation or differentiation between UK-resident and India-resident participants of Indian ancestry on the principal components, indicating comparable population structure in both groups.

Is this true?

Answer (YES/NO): YES